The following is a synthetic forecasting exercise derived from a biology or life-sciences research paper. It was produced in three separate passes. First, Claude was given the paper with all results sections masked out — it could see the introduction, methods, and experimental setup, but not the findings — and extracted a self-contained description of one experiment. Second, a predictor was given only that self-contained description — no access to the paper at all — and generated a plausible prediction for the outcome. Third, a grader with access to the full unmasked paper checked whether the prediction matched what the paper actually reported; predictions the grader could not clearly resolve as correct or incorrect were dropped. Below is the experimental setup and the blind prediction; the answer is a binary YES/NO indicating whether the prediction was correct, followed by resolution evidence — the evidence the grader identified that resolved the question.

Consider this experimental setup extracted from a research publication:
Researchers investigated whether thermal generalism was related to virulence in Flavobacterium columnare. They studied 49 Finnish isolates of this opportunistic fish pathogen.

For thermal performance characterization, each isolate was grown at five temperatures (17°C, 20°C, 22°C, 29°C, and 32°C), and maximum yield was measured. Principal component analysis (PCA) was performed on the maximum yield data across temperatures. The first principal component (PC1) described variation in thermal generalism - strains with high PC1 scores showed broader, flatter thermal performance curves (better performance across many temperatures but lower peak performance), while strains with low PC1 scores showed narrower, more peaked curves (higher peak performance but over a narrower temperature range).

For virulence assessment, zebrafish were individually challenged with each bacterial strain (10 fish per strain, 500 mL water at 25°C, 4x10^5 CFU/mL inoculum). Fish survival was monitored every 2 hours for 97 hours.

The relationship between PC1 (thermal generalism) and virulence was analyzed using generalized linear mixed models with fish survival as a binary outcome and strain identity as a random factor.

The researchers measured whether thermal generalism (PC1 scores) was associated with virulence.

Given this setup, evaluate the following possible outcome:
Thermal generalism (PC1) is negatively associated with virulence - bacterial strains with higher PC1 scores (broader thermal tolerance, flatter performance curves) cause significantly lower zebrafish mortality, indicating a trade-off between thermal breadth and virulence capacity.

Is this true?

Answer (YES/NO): YES